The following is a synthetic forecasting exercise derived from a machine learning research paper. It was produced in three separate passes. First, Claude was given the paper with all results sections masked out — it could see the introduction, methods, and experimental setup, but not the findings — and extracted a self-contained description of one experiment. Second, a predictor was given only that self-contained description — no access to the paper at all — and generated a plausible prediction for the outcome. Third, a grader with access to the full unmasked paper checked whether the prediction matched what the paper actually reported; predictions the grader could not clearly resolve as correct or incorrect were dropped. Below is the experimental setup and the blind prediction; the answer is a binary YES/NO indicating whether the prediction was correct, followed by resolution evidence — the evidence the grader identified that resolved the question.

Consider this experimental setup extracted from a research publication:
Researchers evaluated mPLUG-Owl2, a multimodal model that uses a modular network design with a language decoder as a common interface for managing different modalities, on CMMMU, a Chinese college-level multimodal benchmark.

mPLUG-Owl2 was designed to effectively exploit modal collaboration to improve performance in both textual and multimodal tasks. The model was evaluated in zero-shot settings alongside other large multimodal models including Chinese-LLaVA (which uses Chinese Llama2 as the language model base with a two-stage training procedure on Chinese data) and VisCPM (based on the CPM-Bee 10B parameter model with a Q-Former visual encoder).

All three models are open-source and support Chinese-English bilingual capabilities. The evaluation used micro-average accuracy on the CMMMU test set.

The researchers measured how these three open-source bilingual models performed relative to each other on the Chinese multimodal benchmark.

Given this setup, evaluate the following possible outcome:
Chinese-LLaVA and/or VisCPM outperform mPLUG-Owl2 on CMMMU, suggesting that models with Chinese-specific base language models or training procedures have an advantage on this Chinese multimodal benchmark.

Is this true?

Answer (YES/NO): YES